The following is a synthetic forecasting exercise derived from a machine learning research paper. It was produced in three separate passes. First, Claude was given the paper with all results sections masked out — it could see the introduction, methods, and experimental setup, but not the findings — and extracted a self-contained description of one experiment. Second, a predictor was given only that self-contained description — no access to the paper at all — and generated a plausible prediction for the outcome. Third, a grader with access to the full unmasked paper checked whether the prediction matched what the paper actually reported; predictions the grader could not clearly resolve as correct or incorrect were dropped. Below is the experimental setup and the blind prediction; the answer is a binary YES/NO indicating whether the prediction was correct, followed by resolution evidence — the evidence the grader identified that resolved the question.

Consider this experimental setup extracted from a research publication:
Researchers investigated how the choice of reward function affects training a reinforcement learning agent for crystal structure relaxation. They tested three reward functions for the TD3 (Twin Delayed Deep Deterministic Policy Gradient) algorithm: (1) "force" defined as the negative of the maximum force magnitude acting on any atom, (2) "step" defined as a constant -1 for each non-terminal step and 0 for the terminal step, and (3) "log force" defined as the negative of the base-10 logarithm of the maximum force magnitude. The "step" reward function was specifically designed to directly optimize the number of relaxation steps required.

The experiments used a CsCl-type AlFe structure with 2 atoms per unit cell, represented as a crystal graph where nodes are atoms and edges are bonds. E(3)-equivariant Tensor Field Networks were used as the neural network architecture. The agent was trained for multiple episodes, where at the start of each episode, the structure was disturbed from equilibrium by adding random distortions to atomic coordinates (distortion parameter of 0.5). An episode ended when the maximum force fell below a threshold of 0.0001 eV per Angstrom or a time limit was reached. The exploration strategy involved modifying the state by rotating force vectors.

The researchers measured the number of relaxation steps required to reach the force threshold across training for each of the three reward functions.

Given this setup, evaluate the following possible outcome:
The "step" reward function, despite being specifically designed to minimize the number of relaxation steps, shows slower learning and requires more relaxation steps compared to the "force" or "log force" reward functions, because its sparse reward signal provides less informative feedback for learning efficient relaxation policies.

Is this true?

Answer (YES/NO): NO